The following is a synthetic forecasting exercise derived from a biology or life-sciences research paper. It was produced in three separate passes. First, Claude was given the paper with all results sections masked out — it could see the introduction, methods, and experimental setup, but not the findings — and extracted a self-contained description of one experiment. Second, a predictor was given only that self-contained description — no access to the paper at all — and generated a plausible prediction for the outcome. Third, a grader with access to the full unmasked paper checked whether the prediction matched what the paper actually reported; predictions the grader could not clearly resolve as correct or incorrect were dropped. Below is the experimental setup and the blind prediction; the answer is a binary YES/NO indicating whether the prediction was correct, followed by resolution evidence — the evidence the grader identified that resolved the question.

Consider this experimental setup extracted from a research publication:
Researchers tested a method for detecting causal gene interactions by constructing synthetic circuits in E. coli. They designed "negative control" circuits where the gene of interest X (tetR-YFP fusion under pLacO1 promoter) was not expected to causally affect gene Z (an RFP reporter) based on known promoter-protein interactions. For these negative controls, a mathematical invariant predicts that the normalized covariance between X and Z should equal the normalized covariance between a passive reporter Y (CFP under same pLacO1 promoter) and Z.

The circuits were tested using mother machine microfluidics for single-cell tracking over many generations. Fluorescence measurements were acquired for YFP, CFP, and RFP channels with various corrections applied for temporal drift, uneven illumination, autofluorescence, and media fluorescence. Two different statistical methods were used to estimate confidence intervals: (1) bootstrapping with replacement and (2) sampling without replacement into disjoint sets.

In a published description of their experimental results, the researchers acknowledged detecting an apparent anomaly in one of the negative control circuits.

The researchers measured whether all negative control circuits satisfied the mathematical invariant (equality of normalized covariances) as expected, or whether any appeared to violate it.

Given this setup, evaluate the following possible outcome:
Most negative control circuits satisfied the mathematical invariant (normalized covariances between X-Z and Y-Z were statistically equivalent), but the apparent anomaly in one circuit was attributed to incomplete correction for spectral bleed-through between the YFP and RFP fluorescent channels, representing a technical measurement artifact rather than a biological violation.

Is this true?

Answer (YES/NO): NO